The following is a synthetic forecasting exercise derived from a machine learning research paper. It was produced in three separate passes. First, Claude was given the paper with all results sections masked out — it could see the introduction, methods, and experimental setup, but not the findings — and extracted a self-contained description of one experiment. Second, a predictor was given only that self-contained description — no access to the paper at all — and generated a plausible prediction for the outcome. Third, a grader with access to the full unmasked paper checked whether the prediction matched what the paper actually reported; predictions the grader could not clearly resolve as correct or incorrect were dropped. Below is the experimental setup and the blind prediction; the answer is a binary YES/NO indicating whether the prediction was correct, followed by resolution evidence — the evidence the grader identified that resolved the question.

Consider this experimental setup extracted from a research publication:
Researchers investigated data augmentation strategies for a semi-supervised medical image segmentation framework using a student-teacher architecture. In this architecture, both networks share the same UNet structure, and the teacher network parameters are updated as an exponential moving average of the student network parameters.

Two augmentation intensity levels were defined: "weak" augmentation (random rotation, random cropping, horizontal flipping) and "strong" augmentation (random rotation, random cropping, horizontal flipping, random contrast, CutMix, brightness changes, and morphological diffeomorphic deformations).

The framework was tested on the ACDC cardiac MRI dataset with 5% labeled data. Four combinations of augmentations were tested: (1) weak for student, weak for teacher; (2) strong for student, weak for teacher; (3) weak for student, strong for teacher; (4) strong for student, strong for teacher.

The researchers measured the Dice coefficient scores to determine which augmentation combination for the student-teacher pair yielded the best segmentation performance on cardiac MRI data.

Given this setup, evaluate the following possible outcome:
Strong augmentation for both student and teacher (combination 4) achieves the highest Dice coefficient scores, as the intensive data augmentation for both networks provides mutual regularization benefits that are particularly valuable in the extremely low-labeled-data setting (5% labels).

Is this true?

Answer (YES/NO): NO